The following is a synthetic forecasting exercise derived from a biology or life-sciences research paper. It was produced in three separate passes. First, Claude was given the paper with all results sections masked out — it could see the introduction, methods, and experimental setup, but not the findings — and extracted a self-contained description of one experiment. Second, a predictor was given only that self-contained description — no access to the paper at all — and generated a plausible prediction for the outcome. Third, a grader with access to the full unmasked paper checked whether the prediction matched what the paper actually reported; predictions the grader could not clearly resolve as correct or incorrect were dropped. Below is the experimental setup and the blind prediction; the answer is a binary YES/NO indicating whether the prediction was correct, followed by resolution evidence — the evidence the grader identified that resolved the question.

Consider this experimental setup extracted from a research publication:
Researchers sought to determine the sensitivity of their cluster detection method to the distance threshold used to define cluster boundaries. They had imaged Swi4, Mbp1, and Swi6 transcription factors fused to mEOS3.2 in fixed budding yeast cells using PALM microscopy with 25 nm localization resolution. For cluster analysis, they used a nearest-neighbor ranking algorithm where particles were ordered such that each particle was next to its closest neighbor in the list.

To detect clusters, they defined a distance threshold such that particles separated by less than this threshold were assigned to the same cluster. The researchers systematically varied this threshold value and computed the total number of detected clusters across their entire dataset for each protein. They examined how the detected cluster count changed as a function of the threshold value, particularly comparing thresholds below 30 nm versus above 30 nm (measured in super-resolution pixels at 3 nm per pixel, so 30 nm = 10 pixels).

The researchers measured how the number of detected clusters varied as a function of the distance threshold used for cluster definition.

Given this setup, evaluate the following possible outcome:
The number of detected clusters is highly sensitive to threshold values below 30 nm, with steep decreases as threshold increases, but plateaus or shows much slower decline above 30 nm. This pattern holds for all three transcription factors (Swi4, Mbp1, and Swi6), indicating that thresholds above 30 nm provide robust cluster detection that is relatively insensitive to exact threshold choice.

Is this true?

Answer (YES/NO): YES